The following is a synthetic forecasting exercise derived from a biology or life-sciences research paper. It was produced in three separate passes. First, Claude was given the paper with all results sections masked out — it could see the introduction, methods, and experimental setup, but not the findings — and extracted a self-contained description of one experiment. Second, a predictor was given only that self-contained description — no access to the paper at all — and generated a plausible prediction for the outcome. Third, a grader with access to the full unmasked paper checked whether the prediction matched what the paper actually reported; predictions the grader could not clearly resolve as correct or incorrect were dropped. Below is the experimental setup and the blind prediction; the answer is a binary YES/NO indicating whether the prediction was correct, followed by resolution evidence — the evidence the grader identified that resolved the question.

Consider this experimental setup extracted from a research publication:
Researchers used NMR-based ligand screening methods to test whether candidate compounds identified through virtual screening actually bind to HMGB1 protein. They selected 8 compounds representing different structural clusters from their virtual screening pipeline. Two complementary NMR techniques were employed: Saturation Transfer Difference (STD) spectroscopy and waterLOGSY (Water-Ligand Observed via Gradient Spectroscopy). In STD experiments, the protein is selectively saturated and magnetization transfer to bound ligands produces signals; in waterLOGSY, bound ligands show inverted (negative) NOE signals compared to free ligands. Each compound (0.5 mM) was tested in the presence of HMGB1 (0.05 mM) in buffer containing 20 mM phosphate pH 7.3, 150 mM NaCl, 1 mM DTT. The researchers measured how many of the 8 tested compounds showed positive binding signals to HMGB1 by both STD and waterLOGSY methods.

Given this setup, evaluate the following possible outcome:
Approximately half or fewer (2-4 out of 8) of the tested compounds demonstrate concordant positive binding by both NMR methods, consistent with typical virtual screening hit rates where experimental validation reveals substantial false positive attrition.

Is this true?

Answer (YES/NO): YES